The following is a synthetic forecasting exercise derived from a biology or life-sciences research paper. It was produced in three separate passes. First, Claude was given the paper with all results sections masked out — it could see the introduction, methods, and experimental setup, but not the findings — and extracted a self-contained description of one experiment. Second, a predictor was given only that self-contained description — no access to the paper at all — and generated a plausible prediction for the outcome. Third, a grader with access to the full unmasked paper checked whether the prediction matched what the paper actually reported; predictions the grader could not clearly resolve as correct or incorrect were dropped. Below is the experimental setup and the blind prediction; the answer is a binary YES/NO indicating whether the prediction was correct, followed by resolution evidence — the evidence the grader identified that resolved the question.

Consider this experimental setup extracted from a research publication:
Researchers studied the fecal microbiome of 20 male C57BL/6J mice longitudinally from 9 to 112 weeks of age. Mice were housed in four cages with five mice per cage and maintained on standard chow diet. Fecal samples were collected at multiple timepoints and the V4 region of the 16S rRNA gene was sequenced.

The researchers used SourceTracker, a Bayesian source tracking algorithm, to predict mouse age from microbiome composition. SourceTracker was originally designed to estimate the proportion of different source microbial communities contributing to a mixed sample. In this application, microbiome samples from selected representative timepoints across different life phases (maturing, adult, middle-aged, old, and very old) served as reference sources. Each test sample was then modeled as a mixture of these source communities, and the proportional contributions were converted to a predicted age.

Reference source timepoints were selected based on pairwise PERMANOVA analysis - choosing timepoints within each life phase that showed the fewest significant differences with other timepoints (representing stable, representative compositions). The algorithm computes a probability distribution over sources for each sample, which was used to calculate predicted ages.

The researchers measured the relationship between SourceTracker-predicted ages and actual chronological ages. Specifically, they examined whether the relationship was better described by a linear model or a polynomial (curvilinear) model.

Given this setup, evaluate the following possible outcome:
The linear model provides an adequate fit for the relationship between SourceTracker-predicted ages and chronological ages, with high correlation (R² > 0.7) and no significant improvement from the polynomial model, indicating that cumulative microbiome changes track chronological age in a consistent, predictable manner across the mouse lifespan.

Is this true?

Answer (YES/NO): NO